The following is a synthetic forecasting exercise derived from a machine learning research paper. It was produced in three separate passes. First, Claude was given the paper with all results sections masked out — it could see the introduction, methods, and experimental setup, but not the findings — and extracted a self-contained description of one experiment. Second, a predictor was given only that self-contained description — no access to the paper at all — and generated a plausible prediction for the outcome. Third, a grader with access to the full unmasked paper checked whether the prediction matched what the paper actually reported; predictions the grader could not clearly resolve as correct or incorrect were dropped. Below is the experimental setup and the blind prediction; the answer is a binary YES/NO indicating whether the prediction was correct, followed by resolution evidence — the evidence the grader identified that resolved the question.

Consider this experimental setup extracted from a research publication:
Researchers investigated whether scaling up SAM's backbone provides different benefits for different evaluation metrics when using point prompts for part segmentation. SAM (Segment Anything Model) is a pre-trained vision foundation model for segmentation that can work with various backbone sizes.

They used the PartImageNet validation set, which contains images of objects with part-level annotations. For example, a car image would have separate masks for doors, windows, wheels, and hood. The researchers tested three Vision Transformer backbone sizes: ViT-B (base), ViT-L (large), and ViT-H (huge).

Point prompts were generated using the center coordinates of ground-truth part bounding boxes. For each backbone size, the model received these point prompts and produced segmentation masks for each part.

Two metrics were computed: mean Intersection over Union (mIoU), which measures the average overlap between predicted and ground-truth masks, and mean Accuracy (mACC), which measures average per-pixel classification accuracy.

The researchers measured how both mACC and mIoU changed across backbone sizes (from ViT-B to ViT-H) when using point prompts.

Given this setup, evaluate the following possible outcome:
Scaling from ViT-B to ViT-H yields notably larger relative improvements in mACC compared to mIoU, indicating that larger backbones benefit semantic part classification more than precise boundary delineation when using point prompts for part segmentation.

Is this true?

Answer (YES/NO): NO